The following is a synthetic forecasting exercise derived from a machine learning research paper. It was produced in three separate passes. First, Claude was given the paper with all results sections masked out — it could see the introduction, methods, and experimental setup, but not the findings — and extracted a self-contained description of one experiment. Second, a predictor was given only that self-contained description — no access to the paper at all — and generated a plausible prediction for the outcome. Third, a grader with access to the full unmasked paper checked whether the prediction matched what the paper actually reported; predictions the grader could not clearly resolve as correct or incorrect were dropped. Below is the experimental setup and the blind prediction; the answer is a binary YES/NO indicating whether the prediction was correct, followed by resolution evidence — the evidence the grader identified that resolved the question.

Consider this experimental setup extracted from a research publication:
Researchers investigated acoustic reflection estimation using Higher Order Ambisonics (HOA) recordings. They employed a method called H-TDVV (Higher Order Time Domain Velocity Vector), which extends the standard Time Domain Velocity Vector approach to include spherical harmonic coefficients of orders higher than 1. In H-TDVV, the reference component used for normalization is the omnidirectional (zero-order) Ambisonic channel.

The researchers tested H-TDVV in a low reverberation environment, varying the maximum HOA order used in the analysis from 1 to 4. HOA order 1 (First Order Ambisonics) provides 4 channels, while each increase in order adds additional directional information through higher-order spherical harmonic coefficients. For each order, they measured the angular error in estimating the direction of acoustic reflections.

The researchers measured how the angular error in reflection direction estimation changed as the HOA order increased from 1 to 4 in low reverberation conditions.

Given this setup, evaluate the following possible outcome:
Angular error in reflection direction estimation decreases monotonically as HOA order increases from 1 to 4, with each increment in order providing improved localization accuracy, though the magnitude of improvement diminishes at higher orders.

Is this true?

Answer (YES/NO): NO